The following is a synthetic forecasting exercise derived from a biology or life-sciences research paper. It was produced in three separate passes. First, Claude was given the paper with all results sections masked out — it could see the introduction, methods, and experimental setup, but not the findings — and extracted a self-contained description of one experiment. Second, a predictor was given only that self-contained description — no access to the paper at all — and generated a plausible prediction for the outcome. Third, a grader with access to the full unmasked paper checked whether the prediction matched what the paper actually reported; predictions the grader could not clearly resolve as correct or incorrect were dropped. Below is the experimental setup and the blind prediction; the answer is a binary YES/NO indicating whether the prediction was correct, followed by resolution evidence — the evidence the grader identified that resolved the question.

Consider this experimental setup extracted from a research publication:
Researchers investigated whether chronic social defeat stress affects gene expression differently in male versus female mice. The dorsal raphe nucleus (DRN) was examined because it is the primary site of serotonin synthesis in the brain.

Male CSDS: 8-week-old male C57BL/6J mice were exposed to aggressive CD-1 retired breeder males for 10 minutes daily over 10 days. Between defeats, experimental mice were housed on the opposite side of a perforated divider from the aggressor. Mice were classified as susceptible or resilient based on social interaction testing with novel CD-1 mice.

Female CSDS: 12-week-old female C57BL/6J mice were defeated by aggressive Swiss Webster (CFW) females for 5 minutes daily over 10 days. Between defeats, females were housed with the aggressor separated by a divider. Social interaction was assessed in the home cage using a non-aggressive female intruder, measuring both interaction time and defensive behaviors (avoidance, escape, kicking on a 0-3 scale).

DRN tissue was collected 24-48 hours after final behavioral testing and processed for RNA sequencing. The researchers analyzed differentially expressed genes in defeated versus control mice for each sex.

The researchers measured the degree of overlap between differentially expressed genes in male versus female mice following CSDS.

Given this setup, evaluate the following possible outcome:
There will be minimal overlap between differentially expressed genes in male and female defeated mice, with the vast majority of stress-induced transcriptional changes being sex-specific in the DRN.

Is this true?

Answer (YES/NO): NO